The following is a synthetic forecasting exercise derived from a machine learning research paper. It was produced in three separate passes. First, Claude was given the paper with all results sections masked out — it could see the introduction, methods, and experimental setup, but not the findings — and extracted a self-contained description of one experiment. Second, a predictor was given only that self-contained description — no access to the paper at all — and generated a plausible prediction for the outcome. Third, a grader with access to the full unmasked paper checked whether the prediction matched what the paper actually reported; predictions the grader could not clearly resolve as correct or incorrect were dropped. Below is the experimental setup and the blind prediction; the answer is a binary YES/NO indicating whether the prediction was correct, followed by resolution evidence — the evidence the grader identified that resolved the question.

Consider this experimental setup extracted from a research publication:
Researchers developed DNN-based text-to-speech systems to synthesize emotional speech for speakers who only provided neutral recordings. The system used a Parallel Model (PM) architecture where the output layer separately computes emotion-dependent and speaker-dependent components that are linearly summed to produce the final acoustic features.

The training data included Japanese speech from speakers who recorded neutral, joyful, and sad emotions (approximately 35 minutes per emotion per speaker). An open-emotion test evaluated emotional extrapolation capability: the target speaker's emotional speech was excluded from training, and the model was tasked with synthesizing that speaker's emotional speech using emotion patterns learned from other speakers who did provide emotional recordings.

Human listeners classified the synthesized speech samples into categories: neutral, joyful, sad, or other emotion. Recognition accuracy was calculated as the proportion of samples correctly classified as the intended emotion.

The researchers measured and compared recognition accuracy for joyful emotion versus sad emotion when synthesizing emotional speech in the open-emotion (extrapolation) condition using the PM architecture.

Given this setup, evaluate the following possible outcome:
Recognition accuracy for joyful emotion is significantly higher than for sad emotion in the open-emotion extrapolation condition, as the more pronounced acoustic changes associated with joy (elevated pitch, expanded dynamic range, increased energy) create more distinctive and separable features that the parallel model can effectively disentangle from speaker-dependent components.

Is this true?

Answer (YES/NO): NO